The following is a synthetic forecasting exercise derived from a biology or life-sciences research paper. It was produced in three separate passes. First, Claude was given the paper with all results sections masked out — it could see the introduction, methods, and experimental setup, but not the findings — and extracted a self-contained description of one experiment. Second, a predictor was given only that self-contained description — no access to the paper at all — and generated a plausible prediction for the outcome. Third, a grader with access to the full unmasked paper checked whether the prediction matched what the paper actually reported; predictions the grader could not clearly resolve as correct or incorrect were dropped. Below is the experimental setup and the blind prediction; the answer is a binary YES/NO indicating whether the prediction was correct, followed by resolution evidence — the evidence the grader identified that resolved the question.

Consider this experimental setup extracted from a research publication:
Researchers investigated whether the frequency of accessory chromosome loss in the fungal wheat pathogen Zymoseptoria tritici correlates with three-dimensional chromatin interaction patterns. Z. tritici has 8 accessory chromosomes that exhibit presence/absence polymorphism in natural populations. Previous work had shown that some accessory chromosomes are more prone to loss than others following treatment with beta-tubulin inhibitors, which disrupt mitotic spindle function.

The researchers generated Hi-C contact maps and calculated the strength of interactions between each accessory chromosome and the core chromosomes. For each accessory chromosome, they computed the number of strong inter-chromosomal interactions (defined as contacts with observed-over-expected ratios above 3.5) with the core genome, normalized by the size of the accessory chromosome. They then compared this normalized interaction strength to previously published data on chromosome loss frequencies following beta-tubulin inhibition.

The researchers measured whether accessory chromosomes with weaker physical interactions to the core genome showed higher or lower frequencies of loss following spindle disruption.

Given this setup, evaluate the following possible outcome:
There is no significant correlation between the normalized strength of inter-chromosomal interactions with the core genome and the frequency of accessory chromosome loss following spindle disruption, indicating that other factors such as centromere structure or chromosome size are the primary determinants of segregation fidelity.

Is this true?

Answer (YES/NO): NO